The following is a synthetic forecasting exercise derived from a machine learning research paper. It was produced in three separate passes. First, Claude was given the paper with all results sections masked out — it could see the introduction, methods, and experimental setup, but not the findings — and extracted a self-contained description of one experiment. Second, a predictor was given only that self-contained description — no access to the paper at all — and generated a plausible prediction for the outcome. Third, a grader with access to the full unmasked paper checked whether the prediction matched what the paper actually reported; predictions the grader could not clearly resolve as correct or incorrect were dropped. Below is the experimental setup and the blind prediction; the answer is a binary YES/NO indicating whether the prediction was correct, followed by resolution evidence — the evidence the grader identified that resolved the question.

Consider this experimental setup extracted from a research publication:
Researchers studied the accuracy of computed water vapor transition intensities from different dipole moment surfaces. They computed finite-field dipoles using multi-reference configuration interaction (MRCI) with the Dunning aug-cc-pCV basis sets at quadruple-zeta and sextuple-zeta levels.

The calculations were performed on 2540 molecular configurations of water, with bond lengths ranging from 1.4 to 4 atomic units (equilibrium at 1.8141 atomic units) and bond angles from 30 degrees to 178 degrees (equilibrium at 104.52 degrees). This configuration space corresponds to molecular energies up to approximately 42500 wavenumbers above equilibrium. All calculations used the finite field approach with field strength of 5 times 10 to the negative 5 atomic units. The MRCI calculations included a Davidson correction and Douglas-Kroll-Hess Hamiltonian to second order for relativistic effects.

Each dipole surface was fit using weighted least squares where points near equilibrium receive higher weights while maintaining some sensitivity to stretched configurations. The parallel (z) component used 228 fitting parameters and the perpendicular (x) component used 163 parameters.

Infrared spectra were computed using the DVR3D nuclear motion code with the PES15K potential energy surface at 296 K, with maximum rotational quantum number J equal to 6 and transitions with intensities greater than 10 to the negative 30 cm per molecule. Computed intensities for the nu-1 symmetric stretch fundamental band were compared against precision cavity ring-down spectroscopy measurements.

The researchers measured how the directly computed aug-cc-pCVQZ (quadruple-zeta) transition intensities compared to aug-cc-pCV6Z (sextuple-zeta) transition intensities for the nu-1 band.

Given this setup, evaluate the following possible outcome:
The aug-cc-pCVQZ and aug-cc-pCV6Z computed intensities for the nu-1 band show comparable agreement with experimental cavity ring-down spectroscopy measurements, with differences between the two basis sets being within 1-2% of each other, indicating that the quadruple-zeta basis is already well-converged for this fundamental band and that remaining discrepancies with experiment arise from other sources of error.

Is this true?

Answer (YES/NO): NO